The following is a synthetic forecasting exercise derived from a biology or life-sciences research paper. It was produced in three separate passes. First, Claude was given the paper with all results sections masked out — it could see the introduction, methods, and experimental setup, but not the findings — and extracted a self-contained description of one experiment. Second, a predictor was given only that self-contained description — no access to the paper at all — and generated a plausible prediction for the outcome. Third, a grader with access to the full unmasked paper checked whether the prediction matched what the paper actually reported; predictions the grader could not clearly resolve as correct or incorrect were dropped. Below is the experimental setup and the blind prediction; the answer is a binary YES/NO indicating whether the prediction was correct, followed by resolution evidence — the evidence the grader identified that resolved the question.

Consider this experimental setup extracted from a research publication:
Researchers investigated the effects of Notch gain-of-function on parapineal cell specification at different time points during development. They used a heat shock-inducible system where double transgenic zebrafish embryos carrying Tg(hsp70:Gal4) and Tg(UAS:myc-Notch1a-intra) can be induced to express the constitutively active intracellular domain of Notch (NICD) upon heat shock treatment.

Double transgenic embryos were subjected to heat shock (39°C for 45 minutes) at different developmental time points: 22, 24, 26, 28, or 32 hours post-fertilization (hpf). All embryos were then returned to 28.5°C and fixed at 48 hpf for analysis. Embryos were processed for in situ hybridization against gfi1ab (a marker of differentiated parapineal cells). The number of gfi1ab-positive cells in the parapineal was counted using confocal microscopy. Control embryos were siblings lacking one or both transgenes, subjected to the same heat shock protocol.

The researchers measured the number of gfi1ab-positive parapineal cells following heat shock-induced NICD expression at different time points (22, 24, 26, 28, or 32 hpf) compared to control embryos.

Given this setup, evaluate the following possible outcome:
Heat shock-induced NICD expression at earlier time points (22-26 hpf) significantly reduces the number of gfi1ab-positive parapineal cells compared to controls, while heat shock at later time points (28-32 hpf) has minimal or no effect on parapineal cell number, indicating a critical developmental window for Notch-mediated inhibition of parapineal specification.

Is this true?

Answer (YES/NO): NO